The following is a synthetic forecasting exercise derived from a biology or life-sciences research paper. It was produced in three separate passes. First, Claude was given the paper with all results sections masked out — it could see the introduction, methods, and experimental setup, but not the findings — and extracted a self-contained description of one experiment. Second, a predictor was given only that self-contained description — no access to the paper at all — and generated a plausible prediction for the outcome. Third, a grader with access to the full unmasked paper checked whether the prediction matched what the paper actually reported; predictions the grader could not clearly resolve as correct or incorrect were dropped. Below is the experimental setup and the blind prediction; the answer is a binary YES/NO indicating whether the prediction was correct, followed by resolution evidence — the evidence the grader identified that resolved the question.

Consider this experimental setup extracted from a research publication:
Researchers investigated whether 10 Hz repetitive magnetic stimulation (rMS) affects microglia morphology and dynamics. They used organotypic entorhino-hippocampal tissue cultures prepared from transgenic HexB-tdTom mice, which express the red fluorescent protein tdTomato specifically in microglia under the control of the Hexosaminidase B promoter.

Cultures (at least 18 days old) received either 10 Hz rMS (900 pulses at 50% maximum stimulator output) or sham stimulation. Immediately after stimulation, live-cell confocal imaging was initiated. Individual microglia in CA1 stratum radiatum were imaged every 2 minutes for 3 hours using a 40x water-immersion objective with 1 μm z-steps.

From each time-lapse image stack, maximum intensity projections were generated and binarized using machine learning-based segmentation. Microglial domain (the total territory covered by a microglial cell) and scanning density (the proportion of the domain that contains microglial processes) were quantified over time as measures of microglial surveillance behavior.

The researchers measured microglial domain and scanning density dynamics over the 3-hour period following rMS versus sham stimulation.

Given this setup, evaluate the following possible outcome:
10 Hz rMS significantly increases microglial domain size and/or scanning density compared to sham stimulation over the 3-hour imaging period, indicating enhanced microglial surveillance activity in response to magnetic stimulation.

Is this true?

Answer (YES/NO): NO